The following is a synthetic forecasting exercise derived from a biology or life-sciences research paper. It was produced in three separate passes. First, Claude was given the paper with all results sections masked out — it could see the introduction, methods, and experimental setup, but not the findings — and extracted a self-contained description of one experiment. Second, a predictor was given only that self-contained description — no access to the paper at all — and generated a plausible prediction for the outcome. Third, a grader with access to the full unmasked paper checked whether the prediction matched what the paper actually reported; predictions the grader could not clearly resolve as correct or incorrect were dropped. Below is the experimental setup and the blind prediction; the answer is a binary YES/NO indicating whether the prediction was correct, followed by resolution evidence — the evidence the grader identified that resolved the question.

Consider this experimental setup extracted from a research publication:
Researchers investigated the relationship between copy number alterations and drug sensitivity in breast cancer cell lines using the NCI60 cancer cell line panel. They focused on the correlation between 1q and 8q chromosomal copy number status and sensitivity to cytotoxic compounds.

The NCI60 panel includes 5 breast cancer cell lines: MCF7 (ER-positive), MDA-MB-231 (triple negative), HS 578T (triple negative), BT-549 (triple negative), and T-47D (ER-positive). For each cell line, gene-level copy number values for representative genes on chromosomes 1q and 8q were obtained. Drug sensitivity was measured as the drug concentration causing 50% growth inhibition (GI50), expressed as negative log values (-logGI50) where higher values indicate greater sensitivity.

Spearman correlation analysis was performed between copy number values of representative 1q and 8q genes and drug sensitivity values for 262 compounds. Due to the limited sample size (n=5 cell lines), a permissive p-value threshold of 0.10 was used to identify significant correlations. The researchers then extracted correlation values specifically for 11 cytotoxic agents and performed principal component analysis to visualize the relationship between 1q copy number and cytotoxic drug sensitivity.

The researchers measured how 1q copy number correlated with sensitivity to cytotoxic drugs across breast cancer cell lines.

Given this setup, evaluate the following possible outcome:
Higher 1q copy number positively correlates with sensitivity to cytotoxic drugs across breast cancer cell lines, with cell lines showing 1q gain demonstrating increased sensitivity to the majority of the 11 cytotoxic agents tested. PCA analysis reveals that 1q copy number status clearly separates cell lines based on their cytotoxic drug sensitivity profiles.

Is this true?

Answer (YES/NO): NO